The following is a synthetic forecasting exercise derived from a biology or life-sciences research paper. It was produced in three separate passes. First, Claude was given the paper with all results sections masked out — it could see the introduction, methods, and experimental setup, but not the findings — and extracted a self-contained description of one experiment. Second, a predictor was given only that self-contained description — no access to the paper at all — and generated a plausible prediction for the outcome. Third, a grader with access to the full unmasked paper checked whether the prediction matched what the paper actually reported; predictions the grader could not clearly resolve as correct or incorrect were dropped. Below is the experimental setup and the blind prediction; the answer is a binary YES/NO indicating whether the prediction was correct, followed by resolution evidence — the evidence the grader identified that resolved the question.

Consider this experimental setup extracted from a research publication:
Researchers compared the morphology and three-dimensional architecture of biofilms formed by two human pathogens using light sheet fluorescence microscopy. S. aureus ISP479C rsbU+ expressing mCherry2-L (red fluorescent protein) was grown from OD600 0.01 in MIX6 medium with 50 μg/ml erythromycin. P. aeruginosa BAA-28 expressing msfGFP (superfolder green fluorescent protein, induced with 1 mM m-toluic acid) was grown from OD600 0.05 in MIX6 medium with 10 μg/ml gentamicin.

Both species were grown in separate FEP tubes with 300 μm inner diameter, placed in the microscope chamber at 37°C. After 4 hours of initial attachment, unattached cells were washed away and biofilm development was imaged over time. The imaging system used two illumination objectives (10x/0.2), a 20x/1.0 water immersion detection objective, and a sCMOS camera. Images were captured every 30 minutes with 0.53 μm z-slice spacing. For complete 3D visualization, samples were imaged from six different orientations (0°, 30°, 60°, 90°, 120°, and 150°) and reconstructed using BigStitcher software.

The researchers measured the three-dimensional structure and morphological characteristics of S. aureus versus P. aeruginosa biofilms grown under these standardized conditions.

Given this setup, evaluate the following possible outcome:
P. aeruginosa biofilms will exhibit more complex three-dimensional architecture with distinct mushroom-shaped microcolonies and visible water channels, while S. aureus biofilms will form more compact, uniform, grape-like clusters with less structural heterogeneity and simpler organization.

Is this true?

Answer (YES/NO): NO